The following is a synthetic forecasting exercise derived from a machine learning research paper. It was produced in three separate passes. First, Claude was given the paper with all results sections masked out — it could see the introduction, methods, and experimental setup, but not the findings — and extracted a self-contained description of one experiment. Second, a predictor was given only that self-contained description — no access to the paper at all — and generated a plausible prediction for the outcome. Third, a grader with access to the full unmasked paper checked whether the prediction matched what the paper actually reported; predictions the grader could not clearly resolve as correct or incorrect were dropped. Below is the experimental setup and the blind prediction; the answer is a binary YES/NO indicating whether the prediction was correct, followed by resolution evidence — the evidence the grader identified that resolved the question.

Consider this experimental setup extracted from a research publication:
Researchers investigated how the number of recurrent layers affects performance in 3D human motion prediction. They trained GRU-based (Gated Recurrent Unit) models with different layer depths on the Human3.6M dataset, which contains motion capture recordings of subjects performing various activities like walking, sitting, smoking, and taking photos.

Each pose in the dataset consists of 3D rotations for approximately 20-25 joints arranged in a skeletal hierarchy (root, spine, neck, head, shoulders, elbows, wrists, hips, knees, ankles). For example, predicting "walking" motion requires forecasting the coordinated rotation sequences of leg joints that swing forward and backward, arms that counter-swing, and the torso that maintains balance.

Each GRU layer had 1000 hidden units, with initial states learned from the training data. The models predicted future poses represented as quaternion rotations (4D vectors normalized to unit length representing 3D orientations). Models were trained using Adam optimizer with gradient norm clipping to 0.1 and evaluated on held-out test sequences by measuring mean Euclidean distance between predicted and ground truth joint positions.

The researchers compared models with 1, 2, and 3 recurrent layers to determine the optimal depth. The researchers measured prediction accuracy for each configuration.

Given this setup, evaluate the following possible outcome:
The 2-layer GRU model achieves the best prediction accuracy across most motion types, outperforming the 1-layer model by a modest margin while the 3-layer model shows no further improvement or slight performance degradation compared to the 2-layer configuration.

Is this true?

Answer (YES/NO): YES